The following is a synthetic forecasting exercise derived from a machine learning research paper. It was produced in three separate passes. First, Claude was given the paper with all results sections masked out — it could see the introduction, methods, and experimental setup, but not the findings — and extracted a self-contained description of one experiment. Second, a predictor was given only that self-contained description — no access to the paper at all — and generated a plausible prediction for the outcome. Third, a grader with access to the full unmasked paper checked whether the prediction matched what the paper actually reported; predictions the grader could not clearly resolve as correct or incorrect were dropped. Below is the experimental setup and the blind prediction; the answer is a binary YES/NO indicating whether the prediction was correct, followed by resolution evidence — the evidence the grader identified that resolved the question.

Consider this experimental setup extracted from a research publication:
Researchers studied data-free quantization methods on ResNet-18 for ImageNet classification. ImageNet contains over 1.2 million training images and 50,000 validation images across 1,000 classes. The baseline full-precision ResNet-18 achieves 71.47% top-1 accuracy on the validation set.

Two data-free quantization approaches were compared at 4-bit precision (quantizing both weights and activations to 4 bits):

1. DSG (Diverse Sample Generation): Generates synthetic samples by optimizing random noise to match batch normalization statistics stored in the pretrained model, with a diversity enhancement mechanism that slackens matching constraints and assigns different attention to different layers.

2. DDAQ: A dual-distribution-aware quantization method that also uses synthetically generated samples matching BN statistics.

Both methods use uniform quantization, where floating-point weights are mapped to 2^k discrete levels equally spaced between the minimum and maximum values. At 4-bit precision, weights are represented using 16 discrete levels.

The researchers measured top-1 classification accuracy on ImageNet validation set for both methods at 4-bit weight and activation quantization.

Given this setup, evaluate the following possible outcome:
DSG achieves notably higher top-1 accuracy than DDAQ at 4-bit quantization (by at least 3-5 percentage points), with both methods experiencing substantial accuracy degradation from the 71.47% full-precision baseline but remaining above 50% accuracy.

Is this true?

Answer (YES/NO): NO